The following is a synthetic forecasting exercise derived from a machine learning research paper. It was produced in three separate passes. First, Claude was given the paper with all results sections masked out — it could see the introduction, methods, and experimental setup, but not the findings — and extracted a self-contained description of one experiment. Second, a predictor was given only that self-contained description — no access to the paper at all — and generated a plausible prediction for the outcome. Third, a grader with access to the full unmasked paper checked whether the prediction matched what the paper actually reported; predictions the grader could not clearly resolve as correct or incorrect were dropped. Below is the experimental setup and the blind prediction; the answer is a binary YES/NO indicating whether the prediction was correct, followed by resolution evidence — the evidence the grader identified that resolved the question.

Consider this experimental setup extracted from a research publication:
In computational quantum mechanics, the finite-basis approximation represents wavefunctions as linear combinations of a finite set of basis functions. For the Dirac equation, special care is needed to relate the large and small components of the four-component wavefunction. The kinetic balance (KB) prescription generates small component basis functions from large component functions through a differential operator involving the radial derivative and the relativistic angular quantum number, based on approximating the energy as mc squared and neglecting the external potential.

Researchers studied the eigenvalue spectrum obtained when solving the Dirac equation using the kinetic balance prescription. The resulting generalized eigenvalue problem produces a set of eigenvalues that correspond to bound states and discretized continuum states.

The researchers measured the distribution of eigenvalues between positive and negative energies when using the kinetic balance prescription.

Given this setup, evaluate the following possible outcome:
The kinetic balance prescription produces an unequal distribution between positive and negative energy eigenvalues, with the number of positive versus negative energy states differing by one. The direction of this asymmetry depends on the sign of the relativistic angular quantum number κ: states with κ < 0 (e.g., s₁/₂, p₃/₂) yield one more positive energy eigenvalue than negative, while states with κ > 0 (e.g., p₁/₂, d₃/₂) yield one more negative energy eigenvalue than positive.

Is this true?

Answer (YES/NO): NO